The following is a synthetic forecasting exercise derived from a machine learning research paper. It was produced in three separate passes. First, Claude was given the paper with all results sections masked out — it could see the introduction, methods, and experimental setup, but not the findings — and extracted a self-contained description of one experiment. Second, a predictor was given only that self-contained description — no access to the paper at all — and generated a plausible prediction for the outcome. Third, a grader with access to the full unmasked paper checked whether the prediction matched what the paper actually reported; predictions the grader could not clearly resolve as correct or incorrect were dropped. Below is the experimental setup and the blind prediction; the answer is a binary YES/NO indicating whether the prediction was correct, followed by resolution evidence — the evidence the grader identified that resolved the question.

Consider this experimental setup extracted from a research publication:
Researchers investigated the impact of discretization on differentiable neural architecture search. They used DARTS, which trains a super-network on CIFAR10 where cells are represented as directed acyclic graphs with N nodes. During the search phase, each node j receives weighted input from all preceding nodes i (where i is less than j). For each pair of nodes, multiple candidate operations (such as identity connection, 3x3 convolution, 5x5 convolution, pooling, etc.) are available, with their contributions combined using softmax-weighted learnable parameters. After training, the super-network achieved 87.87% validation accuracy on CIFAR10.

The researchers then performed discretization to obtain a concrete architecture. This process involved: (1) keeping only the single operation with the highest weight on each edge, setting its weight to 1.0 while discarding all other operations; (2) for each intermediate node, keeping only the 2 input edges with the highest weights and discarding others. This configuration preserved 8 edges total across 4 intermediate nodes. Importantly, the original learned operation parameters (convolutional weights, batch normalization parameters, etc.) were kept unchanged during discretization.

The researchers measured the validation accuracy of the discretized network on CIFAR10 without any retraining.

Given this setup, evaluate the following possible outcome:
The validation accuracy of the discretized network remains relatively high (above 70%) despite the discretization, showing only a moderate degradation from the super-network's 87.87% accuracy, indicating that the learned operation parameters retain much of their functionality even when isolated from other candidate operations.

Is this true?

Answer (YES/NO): NO